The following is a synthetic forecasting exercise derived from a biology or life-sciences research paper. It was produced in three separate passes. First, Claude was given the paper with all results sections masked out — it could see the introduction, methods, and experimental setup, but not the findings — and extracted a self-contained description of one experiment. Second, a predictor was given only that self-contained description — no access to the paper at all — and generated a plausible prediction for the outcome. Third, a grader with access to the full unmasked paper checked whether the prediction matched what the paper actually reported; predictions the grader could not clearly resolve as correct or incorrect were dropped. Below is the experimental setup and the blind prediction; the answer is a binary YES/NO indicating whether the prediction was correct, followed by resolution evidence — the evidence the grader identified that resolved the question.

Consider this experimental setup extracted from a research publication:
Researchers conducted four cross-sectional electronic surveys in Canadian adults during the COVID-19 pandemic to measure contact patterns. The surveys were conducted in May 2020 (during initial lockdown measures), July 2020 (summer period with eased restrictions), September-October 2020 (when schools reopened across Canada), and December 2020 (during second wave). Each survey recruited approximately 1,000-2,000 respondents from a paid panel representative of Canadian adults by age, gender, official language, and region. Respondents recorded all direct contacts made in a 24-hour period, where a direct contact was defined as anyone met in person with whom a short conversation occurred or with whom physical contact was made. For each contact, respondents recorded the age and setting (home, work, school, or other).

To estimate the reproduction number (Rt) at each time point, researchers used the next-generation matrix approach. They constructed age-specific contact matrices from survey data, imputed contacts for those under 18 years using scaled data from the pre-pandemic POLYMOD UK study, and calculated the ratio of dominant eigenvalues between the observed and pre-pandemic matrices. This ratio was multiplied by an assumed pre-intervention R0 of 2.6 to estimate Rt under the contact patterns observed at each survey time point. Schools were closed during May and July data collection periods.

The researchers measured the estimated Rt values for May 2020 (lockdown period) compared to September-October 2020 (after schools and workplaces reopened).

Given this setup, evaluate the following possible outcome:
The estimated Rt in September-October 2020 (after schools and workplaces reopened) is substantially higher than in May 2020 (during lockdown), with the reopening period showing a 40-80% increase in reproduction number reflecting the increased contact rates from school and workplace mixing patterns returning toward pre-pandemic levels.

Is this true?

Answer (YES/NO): NO